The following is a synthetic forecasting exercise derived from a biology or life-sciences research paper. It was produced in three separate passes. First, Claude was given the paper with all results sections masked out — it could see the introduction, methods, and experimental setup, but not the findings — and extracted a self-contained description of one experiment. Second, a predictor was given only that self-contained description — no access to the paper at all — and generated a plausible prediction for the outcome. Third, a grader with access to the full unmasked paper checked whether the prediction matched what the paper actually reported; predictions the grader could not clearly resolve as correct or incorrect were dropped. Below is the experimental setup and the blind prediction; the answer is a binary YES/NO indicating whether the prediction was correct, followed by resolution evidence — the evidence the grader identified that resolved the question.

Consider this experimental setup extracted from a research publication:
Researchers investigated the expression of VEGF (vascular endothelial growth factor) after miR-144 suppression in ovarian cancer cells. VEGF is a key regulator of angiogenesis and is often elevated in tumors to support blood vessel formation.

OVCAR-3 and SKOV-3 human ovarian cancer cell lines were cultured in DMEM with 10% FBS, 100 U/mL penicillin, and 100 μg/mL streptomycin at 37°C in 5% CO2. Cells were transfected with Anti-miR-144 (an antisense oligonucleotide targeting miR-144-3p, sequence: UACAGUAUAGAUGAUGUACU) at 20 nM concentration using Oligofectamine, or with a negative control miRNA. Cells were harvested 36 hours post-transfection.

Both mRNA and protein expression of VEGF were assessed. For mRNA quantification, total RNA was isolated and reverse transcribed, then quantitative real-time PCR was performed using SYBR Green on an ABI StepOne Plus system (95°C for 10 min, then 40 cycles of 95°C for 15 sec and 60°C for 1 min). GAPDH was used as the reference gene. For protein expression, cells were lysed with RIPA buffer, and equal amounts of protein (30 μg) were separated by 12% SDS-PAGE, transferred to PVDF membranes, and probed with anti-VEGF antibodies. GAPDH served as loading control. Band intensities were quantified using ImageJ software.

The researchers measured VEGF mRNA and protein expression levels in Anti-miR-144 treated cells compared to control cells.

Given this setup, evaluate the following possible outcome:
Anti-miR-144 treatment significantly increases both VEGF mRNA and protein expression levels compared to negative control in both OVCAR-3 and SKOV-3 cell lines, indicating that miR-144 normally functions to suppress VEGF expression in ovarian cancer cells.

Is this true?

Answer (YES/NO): YES